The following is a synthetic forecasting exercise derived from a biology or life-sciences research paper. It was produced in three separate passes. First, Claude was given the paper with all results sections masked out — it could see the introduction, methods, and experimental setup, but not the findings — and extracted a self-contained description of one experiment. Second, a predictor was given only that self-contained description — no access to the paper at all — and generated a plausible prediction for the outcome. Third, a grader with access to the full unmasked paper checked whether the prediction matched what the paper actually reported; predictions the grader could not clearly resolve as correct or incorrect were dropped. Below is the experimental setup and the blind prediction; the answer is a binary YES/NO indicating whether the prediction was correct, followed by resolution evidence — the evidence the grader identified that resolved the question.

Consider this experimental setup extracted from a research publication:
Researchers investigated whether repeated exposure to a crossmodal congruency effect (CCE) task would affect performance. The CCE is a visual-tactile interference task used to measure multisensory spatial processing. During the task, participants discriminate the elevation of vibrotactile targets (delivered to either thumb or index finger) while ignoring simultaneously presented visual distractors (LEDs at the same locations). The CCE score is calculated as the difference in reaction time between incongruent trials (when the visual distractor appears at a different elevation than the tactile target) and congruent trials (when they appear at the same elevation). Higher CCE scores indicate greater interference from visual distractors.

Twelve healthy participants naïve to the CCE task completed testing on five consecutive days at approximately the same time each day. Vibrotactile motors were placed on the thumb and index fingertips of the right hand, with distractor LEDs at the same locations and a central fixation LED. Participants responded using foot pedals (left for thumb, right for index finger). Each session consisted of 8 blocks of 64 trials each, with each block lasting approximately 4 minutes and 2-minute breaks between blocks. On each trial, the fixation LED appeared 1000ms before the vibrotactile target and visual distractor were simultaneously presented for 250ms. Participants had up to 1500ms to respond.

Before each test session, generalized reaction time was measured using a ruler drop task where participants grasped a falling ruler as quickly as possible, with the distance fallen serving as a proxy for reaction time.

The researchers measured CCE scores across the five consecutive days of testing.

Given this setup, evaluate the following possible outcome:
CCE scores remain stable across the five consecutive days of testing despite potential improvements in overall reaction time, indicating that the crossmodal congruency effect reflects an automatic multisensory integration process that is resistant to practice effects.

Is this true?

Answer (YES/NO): NO